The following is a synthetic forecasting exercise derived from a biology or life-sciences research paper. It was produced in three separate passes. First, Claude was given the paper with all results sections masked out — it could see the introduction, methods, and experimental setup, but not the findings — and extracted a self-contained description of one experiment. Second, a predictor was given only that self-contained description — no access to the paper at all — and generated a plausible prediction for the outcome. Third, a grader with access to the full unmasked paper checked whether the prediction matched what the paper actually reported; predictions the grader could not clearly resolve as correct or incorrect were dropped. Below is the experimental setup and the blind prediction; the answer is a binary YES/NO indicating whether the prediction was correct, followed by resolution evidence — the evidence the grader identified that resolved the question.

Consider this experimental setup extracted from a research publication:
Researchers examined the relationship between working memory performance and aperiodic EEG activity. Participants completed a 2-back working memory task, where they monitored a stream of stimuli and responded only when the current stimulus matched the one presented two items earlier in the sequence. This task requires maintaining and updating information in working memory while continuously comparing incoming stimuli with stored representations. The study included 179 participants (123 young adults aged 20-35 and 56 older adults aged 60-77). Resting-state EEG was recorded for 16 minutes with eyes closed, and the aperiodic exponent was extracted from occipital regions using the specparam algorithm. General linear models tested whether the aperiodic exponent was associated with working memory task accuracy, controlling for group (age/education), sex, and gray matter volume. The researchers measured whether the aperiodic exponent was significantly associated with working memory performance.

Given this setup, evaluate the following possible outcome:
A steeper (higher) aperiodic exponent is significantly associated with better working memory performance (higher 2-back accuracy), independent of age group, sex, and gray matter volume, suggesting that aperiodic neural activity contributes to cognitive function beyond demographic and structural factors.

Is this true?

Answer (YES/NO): YES